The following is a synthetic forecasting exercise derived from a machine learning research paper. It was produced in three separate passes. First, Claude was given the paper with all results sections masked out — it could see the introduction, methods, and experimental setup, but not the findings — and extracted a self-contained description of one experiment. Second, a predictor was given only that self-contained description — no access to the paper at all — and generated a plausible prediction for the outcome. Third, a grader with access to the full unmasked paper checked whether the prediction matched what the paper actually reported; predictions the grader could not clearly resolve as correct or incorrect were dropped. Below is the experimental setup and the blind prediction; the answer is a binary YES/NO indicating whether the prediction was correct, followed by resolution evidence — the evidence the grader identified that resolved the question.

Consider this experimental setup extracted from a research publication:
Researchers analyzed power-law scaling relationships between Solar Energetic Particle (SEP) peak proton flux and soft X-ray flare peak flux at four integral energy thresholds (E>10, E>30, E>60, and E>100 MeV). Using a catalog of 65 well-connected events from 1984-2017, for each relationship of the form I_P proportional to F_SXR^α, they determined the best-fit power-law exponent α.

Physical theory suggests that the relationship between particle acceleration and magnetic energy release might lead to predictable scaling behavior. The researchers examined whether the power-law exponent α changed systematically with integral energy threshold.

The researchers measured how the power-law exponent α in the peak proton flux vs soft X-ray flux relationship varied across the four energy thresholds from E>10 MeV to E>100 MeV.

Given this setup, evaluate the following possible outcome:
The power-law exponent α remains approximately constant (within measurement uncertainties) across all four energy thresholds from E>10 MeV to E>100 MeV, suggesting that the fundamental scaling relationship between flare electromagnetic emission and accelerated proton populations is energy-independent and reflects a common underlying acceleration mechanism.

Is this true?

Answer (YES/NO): YES